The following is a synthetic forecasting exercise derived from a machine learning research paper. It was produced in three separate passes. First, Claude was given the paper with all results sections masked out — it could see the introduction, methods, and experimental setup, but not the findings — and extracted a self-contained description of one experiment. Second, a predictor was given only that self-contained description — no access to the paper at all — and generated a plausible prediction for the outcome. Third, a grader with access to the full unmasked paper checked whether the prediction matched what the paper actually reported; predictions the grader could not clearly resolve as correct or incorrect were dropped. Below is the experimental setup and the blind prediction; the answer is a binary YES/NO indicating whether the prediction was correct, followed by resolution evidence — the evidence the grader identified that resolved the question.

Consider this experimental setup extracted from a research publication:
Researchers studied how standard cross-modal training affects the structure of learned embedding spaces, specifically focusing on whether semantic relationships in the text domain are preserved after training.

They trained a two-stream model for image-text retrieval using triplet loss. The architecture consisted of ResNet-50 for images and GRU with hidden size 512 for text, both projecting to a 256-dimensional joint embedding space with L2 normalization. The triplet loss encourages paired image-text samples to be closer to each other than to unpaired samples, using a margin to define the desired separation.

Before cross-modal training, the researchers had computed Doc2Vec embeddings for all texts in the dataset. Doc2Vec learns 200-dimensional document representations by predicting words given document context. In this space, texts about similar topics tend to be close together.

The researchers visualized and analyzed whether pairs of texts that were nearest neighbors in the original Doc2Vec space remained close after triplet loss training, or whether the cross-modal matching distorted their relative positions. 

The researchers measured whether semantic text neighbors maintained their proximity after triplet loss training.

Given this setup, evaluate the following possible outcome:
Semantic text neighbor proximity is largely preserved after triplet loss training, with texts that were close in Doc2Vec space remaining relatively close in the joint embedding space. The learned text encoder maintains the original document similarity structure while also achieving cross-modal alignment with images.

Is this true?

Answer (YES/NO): NO